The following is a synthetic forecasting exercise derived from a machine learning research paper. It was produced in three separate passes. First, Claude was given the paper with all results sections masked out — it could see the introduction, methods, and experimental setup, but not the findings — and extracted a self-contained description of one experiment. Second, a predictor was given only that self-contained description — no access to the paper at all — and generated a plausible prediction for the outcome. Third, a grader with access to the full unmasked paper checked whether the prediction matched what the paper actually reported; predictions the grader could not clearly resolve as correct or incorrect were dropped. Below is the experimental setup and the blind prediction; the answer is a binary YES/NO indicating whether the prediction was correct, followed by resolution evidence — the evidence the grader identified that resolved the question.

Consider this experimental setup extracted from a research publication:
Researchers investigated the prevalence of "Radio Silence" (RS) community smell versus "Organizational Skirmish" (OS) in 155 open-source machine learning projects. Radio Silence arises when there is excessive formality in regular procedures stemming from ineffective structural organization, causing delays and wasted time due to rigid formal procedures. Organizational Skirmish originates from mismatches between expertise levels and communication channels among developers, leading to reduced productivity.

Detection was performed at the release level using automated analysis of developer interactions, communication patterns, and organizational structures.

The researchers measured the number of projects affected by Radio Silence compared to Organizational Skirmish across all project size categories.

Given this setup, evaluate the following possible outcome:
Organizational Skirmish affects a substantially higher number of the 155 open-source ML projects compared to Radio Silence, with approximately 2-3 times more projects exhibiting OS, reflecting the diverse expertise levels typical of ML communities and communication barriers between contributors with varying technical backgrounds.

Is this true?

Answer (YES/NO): NO